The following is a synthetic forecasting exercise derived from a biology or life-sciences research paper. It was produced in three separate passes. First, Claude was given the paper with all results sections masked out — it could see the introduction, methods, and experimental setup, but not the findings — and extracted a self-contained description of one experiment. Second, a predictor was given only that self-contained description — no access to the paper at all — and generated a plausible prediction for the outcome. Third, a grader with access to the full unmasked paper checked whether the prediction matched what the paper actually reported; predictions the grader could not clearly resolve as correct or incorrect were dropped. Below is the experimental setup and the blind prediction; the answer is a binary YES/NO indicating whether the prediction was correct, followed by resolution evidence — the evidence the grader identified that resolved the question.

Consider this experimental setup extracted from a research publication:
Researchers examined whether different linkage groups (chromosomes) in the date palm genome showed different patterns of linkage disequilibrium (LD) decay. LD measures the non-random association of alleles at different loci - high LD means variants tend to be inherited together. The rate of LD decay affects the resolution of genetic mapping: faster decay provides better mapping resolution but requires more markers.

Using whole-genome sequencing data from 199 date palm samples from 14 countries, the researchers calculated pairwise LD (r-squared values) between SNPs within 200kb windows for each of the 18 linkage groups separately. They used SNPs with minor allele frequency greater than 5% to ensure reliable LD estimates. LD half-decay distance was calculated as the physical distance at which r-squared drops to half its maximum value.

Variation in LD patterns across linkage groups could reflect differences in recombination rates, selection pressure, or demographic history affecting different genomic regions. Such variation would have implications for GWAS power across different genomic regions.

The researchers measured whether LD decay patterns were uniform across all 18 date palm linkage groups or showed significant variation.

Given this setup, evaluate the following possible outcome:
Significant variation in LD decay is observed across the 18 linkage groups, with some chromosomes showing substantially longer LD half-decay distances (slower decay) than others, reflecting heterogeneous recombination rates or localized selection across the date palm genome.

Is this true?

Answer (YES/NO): YES